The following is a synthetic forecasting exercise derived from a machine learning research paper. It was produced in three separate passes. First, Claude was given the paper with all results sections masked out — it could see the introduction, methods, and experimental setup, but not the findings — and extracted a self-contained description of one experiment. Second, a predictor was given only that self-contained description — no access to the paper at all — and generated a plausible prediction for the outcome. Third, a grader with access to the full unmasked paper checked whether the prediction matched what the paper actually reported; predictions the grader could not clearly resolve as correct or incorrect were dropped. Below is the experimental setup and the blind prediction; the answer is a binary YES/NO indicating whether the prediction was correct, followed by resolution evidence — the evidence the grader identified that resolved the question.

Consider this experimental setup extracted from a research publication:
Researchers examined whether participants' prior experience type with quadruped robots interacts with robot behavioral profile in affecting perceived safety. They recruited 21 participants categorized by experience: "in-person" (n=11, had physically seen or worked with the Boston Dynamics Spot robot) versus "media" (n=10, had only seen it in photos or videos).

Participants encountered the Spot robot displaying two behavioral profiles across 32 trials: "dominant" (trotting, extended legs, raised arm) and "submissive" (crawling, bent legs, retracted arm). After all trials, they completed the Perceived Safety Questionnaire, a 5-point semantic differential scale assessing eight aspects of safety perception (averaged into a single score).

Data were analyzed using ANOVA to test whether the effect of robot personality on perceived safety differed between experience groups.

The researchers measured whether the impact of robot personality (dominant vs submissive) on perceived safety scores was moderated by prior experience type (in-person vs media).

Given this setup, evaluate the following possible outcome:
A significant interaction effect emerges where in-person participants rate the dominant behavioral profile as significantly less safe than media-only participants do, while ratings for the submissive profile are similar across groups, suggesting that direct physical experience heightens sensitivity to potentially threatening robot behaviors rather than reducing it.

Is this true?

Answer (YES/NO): NO